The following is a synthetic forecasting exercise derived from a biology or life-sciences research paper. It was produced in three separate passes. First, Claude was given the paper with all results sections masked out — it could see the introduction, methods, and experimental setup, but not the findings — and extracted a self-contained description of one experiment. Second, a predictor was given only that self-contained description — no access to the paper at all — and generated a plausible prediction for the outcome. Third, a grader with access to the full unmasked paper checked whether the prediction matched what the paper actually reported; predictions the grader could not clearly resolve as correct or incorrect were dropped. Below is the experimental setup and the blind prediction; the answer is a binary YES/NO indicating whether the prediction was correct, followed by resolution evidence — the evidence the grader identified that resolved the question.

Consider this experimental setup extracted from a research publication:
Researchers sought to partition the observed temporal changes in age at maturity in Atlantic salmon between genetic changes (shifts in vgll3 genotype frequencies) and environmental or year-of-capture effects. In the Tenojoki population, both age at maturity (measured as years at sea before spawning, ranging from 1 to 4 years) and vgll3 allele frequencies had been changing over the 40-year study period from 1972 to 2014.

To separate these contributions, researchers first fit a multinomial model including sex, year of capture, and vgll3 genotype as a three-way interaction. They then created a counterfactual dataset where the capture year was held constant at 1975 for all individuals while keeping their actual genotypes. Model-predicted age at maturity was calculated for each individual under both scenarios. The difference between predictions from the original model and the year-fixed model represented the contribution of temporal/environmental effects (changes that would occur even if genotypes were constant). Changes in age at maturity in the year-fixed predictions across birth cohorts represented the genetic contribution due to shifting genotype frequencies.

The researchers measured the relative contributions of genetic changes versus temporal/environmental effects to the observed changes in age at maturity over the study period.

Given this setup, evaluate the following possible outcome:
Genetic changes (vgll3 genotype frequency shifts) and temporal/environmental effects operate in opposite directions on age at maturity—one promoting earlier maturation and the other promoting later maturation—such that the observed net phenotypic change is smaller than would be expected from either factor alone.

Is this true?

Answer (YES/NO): NO